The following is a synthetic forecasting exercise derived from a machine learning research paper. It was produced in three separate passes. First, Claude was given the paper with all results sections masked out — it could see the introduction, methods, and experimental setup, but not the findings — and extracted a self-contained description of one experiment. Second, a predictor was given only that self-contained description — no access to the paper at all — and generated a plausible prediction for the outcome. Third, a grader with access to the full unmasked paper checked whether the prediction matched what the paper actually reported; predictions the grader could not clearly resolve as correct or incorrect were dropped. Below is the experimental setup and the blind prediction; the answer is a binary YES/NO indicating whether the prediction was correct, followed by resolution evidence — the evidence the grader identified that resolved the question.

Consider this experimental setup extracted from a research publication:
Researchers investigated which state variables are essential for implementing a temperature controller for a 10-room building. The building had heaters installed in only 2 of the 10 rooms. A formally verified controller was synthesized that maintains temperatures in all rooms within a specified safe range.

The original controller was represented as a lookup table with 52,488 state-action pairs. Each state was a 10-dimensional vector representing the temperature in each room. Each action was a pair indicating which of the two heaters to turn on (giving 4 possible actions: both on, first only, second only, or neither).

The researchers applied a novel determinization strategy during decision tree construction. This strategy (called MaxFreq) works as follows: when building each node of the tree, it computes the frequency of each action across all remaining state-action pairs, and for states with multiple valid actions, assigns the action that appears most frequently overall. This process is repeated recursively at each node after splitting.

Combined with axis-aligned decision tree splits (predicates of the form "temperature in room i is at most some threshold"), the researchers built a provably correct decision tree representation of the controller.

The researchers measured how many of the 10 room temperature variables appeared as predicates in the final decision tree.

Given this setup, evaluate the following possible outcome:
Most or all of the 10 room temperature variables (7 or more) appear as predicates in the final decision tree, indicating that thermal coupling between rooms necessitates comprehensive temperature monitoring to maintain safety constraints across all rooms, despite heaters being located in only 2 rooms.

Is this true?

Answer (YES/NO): NO